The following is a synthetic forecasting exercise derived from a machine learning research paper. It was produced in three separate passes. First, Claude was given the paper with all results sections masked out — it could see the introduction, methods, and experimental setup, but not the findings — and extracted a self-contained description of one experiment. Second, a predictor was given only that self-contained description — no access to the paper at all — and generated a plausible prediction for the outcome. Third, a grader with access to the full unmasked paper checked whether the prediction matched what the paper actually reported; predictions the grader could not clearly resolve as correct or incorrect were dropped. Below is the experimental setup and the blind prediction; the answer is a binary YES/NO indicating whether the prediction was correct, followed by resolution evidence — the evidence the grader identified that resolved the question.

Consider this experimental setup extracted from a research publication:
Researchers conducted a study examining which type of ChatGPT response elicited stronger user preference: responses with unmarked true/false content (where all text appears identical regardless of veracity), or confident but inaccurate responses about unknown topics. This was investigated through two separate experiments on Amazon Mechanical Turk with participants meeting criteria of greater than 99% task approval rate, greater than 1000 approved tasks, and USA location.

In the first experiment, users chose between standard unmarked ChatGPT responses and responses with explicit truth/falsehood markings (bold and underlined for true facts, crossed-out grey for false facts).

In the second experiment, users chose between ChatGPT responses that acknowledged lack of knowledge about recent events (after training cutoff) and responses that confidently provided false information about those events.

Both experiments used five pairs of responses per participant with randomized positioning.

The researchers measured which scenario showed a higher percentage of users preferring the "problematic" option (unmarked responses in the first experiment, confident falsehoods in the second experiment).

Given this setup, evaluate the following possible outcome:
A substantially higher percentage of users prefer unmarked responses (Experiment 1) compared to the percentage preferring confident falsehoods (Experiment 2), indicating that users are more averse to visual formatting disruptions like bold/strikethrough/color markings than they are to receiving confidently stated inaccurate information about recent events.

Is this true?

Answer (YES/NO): NO